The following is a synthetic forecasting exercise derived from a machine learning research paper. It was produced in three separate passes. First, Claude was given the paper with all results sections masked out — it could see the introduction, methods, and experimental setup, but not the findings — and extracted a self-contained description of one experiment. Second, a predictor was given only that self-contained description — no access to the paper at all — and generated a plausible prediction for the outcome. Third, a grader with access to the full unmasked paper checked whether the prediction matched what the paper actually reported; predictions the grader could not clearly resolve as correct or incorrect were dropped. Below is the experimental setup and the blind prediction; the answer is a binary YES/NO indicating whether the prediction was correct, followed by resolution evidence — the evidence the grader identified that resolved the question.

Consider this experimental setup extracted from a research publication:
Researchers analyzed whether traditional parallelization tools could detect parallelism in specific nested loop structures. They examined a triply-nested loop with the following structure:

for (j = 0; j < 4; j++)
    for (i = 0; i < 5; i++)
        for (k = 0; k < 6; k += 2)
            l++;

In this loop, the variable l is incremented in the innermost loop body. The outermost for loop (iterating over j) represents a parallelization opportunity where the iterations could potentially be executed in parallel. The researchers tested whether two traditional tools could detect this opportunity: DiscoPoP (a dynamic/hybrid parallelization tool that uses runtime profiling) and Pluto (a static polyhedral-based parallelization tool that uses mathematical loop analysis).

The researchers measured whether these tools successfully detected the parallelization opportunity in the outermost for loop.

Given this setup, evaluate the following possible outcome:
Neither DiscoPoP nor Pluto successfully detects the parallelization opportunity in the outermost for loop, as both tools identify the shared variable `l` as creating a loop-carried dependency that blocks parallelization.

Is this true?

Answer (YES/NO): NO